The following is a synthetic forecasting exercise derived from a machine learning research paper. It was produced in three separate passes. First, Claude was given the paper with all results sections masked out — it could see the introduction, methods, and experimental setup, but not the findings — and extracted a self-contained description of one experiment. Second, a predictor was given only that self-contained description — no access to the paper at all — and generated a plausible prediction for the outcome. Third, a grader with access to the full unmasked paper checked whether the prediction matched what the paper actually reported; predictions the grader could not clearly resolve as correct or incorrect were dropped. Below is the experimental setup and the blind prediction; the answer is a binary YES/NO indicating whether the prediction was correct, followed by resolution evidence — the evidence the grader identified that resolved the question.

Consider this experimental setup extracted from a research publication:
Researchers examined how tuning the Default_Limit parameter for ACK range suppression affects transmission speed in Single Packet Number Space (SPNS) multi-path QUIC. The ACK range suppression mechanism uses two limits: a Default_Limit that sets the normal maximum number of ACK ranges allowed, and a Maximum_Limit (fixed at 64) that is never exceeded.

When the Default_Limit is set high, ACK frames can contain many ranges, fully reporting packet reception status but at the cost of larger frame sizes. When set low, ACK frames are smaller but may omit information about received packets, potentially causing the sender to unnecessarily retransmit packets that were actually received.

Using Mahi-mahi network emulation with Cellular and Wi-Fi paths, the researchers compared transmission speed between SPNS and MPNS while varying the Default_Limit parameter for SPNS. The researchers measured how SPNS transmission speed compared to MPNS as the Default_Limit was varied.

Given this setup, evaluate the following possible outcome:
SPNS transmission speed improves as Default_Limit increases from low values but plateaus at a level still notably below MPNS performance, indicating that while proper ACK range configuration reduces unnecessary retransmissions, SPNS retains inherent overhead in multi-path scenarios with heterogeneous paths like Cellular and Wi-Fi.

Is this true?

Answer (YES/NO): NO